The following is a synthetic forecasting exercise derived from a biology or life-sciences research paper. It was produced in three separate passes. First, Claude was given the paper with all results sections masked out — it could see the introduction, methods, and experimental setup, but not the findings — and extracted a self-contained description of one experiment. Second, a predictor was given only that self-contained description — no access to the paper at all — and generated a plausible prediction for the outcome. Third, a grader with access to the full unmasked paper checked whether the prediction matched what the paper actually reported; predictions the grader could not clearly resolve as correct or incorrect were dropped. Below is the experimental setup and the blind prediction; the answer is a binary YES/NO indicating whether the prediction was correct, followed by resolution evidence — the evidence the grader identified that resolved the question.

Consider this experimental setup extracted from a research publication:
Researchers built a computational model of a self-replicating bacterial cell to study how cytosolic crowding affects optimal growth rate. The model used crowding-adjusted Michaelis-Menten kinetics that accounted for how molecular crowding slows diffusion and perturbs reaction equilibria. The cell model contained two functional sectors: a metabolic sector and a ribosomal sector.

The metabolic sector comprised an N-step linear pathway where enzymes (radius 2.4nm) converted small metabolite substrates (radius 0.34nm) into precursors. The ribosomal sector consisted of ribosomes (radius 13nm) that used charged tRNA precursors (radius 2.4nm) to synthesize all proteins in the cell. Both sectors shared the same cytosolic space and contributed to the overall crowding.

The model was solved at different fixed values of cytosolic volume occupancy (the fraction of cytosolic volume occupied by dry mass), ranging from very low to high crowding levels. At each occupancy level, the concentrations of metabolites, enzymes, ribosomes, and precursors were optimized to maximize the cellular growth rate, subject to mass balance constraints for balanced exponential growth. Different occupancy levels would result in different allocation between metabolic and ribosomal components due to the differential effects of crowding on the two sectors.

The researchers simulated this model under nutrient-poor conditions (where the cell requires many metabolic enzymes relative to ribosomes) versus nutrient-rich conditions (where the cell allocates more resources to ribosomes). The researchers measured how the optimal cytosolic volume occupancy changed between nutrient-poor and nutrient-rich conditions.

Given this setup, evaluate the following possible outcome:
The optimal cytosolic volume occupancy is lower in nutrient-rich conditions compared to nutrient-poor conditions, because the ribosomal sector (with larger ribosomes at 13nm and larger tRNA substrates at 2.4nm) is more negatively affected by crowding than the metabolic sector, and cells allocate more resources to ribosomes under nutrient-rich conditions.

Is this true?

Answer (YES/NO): YES